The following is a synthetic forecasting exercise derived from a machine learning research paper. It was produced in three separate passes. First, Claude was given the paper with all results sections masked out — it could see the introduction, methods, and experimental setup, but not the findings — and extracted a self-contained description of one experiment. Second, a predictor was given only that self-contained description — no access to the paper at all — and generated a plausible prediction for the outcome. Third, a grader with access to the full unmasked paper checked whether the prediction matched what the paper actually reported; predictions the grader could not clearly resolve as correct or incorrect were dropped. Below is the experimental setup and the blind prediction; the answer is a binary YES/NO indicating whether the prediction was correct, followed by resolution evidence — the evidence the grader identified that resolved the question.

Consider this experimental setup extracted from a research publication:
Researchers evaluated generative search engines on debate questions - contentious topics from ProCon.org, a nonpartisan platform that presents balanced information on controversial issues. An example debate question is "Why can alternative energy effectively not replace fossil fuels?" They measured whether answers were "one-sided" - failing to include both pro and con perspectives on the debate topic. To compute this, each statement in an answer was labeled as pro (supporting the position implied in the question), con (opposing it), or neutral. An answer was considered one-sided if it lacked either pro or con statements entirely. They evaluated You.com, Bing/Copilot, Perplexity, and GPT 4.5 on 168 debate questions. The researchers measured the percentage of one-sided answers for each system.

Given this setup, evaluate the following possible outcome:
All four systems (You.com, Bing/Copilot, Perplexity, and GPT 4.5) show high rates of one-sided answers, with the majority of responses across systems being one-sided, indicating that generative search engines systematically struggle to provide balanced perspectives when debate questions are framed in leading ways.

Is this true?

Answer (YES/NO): NO